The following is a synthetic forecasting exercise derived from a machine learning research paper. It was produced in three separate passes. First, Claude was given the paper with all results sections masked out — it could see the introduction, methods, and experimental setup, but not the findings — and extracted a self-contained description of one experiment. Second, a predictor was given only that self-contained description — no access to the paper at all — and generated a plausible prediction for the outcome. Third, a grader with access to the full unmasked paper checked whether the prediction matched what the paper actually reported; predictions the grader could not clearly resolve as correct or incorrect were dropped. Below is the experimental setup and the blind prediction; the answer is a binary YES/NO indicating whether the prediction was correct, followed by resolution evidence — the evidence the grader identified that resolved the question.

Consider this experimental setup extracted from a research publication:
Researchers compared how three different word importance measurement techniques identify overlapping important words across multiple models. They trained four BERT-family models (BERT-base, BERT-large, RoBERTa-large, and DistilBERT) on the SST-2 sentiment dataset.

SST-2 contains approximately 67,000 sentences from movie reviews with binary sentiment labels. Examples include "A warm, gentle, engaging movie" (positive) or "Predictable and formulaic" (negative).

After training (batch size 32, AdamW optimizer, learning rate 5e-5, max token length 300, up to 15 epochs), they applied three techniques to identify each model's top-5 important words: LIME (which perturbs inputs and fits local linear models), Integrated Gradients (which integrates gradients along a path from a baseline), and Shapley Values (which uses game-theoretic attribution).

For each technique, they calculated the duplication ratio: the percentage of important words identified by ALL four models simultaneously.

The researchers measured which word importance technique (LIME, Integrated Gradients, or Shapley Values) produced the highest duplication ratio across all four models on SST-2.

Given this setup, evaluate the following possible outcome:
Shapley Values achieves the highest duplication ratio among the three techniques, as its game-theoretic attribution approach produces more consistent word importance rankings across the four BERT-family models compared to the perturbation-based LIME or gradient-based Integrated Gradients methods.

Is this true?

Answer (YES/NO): NO